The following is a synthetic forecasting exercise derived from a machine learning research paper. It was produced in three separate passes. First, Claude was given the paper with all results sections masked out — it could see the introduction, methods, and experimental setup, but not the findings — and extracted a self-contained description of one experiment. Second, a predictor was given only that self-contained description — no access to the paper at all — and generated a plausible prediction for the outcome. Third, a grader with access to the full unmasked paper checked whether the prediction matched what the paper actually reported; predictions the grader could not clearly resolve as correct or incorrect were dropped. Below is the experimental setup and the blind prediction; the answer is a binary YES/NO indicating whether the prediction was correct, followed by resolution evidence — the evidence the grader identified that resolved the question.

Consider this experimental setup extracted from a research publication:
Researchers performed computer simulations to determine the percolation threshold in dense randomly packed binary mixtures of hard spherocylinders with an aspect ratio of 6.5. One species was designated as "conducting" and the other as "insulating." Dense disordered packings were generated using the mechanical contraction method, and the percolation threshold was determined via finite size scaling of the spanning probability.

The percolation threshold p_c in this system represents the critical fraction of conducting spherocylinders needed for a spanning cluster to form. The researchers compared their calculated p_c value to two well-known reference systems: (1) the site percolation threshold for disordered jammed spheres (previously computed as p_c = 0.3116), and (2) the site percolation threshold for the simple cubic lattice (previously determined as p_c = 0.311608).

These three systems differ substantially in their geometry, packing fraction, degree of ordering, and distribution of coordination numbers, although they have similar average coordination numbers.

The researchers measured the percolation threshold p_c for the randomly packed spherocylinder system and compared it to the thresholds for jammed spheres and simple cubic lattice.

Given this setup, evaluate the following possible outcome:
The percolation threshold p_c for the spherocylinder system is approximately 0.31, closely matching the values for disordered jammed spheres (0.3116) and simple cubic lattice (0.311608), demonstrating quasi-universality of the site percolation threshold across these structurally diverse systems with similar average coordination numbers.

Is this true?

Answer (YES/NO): YES